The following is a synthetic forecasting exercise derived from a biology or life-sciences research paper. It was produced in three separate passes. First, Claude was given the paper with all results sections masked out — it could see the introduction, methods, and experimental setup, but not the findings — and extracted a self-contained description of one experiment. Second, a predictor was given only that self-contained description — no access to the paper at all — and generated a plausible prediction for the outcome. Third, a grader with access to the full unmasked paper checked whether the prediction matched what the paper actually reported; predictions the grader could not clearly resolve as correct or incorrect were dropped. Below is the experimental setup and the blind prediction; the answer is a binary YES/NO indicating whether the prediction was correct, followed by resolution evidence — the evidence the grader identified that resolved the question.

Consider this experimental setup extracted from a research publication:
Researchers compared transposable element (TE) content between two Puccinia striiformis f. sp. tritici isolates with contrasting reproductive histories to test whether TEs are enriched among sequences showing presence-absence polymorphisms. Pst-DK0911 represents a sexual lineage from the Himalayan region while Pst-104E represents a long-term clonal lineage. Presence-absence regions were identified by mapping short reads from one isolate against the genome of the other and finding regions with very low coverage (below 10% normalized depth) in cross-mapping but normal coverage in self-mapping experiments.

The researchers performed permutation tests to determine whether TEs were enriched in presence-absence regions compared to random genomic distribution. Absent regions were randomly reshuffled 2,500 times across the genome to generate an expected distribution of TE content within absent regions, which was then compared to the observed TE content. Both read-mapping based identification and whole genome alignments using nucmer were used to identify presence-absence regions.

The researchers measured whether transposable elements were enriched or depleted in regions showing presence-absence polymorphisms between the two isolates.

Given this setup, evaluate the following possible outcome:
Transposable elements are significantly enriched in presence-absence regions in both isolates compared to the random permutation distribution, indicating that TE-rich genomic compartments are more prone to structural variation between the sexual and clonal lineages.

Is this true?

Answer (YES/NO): YES